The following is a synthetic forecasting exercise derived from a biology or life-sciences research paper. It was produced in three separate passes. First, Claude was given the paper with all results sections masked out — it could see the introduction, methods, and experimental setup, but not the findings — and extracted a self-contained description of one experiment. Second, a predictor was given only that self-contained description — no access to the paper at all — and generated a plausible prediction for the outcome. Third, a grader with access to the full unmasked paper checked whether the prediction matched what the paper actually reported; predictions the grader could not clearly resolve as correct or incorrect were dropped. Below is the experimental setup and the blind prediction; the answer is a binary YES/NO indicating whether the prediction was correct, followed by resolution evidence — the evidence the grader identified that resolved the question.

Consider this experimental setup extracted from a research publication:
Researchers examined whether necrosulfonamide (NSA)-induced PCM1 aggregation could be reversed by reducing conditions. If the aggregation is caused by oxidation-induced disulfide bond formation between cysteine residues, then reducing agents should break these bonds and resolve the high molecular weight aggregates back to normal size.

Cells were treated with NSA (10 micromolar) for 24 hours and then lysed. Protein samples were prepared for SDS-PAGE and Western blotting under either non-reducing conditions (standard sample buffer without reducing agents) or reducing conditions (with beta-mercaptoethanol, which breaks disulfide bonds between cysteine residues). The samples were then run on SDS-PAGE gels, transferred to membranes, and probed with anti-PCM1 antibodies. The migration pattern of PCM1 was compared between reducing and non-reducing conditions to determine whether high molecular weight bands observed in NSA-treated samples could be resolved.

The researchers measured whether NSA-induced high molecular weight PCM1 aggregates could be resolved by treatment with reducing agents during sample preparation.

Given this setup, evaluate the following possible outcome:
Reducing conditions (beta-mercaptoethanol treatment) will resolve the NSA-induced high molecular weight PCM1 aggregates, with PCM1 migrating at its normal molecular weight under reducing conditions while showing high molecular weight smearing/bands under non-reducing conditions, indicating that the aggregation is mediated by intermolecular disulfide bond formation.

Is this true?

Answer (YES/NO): NO